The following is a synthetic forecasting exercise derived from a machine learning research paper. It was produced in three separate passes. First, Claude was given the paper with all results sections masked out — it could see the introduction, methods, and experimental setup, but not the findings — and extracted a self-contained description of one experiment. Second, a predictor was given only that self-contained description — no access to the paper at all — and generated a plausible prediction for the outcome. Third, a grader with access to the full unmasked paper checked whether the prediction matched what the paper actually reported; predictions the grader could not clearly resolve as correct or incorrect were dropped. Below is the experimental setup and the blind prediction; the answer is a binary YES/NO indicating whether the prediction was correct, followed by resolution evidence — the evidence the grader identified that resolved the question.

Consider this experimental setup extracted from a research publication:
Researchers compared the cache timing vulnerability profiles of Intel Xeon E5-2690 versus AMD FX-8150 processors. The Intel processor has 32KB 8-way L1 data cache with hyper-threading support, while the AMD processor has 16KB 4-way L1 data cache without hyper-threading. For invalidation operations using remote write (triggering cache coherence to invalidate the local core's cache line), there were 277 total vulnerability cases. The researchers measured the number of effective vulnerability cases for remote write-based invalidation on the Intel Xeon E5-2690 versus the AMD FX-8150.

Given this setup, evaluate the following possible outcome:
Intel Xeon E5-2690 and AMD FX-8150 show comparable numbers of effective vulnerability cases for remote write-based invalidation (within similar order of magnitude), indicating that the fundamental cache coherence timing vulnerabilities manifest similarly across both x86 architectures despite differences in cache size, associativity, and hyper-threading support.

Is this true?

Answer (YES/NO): YES